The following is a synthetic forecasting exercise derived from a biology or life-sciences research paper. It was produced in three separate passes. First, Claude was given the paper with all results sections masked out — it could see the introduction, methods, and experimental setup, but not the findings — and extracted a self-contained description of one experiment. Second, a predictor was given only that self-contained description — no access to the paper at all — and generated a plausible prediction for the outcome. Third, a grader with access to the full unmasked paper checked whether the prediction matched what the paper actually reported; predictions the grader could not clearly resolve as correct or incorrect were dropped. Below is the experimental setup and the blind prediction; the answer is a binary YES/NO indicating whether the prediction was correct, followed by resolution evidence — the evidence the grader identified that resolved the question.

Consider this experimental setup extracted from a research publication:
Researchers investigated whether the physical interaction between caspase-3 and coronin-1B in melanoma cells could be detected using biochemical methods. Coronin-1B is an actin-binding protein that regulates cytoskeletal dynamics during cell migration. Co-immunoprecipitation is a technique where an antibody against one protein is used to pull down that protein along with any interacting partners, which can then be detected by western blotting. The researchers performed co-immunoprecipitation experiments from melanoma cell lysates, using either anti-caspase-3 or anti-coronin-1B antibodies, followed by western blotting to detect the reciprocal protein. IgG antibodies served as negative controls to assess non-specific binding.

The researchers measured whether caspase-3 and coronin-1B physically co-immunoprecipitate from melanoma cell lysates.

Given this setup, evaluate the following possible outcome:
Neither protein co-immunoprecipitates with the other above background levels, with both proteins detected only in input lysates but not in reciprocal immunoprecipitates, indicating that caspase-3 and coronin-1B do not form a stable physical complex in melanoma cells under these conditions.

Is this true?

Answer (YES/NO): NO